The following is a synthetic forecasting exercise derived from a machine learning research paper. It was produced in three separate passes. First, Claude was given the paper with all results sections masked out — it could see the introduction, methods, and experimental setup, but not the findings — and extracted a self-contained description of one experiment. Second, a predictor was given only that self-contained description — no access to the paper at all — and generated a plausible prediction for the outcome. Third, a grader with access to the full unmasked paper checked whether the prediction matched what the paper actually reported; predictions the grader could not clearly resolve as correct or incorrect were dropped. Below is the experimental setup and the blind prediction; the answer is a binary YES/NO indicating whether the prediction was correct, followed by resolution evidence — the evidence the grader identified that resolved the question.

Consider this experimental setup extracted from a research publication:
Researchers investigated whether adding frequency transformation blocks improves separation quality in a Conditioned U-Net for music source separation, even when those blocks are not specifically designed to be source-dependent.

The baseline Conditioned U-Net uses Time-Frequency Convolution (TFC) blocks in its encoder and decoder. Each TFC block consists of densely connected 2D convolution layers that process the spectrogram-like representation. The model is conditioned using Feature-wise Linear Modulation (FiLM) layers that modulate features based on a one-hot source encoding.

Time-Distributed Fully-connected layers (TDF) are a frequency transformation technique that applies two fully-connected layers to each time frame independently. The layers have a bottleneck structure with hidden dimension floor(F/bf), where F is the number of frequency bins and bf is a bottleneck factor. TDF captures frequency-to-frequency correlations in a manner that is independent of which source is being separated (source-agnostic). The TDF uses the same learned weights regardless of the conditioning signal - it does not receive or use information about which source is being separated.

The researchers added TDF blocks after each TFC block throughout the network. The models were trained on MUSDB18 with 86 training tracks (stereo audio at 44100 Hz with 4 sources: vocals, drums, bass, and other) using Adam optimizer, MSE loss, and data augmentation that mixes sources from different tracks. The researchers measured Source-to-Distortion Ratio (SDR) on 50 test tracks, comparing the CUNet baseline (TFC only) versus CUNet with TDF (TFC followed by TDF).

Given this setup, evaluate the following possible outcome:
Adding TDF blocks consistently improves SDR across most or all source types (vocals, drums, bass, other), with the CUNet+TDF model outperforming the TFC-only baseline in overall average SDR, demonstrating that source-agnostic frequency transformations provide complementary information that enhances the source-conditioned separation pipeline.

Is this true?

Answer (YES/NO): YES